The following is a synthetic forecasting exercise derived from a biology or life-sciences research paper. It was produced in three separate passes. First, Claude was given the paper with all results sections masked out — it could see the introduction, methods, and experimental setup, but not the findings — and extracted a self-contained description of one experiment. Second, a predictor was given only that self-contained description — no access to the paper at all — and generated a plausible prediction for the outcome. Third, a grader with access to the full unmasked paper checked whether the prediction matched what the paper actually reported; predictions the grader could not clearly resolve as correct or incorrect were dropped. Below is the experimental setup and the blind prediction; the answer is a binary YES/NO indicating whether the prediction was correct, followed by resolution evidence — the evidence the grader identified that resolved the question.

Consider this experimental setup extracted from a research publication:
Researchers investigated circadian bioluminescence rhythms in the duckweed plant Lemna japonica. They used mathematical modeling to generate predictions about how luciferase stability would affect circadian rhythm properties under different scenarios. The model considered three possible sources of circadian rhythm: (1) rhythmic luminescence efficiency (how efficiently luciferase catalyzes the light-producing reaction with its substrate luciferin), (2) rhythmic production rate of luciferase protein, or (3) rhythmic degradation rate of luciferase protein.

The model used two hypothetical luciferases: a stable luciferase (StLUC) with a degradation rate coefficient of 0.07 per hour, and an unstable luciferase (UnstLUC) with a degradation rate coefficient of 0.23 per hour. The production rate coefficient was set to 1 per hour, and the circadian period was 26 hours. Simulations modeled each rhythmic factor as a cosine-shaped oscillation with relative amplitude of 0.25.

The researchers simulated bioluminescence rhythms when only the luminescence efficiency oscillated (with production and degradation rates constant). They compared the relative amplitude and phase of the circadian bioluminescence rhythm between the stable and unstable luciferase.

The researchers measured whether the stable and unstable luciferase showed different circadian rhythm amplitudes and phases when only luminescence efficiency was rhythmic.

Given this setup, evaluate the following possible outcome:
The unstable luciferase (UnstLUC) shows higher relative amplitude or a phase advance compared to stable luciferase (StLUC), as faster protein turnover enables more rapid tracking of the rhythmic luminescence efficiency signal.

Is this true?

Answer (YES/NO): NO